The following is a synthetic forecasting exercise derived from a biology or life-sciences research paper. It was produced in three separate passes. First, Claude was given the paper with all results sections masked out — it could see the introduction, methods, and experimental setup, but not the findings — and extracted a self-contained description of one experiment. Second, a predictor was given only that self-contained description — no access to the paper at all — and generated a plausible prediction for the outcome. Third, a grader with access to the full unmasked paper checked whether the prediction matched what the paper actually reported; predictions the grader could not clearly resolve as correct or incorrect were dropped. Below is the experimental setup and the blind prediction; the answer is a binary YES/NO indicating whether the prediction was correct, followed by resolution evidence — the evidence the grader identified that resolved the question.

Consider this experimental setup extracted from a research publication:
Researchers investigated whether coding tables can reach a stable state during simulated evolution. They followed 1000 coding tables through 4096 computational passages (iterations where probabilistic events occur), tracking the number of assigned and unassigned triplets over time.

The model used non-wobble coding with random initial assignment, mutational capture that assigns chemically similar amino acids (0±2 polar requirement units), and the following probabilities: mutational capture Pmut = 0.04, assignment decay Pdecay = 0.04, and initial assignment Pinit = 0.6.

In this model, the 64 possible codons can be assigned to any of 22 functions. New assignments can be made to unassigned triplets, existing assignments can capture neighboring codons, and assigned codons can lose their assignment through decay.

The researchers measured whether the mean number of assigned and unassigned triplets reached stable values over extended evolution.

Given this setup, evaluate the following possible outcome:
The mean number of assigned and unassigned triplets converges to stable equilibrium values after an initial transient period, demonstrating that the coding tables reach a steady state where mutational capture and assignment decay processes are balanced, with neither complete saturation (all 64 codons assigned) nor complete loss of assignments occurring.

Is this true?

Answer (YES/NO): YES